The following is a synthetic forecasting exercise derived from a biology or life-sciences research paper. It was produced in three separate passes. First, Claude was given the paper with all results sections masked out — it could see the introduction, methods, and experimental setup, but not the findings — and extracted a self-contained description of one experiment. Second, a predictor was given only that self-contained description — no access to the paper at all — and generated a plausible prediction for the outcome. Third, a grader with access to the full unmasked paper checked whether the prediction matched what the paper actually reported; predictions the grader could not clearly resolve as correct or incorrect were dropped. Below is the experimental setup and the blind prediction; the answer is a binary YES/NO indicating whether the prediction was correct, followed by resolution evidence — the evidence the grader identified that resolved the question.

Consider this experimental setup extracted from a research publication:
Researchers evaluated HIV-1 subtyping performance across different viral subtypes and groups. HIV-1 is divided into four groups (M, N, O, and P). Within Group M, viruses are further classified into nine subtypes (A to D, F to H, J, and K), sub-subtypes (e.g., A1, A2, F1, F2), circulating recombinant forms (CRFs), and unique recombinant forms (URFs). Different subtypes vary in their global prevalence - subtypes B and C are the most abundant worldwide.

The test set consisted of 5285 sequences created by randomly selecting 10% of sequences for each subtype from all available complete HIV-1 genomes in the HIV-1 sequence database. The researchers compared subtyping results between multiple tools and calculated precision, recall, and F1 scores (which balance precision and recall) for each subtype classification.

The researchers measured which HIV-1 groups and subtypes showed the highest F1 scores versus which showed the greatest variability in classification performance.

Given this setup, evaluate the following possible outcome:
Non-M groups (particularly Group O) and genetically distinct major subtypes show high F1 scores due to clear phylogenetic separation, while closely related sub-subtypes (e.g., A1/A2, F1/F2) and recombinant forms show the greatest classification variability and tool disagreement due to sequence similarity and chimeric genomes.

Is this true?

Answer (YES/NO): NO